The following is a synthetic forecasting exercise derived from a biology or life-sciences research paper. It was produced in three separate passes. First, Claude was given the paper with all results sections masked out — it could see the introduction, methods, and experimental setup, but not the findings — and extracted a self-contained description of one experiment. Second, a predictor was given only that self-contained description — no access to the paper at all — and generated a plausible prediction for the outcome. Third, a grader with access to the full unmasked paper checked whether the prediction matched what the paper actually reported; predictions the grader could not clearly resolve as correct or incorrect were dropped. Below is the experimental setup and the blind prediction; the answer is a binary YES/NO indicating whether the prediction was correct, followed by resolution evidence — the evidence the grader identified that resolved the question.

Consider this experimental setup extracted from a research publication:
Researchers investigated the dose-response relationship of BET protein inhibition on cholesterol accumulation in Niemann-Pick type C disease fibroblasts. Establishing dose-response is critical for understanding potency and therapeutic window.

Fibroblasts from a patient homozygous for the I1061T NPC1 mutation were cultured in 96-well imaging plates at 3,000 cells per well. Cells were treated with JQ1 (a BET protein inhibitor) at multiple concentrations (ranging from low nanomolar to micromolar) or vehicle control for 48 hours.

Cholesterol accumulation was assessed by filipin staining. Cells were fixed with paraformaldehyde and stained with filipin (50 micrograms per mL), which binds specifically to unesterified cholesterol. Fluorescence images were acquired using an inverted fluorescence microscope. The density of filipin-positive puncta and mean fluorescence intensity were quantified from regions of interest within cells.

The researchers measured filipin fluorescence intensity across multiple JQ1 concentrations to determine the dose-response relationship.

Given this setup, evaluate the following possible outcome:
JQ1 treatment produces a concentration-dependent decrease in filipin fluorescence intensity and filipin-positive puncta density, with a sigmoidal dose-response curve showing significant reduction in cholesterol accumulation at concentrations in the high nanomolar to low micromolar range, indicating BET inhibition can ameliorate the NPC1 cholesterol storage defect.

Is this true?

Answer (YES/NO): NO